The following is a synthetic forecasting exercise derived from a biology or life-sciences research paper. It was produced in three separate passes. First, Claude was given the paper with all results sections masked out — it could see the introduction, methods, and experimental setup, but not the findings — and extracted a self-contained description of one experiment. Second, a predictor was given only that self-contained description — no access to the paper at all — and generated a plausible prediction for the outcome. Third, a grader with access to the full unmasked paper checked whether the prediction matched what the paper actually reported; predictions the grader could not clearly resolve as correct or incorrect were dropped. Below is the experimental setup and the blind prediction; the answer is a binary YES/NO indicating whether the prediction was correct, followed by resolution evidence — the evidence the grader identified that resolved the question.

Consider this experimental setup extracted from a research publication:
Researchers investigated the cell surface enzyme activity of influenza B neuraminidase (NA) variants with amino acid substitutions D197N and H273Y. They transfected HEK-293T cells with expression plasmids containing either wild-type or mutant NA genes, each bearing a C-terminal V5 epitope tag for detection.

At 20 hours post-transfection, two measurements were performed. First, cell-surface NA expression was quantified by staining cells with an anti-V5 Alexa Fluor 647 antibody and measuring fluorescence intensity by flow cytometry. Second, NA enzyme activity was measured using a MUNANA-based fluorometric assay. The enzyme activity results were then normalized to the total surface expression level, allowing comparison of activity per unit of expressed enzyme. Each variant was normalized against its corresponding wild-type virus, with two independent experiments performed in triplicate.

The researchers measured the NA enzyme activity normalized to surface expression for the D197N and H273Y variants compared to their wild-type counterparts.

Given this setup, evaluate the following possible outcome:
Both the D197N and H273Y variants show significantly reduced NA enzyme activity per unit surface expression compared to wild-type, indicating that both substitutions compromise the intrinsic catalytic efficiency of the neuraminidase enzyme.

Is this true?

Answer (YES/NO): NO